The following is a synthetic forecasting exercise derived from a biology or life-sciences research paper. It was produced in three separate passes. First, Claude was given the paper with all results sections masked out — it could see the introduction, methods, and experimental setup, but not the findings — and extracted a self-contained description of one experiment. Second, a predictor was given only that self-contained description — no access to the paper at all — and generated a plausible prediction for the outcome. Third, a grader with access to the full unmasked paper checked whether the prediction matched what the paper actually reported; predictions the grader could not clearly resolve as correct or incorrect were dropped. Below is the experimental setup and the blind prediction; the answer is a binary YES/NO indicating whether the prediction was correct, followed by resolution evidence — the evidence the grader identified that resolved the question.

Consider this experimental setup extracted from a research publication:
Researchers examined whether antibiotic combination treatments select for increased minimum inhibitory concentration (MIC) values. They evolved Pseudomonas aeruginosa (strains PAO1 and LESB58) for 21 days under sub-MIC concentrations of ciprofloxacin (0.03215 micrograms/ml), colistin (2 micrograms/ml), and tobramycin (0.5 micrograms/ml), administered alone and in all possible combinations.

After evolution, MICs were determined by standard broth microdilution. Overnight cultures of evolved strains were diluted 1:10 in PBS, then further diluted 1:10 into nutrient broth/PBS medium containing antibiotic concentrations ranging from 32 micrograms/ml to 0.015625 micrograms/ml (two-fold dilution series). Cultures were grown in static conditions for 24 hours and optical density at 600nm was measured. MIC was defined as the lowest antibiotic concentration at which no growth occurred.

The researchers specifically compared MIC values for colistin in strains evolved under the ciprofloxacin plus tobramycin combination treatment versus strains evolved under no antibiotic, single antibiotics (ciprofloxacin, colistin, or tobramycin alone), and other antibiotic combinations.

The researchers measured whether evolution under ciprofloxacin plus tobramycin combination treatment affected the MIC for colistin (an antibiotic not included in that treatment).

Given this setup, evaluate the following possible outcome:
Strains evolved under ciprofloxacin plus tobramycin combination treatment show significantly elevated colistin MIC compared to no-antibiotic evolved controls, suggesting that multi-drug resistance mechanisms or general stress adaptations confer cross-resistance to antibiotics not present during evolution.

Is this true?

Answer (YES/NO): YES